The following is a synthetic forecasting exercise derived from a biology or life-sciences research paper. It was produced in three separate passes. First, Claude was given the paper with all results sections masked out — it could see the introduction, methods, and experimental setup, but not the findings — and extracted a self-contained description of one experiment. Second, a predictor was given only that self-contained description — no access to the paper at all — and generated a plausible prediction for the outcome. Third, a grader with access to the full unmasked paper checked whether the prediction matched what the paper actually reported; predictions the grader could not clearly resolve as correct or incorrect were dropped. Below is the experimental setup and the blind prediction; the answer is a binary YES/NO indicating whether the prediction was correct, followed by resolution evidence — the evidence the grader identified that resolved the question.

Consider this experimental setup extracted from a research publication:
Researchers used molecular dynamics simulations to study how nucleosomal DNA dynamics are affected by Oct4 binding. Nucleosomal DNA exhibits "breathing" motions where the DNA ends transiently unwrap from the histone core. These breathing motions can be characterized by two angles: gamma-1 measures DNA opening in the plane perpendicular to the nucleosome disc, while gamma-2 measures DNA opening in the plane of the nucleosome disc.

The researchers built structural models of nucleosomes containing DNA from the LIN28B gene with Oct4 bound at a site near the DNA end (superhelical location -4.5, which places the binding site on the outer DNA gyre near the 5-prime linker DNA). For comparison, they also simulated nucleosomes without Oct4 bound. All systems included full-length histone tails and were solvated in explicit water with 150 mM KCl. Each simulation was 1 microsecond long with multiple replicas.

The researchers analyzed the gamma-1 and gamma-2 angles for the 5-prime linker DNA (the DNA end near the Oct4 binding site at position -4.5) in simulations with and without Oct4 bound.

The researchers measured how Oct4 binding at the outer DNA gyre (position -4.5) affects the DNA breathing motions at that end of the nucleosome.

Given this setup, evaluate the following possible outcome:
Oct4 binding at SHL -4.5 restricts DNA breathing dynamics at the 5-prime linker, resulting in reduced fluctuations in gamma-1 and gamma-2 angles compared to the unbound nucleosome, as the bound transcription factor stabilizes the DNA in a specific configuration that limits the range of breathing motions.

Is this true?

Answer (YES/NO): NO